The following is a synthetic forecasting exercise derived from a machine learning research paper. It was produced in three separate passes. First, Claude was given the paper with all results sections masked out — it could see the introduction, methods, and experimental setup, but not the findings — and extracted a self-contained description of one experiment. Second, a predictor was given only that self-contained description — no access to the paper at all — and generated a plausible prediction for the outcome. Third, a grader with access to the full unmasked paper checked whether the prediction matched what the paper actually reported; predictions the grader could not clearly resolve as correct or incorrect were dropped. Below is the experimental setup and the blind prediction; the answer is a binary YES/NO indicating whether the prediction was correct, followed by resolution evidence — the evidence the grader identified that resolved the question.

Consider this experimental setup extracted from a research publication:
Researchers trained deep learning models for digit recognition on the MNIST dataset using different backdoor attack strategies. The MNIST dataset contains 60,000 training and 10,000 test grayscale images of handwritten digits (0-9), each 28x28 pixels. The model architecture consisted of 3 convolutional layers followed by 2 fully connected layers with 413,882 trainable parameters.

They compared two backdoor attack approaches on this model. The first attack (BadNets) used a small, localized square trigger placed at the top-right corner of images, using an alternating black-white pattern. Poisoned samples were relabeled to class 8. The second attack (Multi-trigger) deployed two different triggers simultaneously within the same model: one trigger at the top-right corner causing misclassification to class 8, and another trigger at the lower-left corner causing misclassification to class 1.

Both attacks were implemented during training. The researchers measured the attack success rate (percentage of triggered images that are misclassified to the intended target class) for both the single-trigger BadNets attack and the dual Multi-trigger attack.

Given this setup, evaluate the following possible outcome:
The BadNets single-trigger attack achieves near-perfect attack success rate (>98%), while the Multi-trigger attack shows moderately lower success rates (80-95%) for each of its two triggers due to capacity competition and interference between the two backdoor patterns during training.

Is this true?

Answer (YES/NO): YES